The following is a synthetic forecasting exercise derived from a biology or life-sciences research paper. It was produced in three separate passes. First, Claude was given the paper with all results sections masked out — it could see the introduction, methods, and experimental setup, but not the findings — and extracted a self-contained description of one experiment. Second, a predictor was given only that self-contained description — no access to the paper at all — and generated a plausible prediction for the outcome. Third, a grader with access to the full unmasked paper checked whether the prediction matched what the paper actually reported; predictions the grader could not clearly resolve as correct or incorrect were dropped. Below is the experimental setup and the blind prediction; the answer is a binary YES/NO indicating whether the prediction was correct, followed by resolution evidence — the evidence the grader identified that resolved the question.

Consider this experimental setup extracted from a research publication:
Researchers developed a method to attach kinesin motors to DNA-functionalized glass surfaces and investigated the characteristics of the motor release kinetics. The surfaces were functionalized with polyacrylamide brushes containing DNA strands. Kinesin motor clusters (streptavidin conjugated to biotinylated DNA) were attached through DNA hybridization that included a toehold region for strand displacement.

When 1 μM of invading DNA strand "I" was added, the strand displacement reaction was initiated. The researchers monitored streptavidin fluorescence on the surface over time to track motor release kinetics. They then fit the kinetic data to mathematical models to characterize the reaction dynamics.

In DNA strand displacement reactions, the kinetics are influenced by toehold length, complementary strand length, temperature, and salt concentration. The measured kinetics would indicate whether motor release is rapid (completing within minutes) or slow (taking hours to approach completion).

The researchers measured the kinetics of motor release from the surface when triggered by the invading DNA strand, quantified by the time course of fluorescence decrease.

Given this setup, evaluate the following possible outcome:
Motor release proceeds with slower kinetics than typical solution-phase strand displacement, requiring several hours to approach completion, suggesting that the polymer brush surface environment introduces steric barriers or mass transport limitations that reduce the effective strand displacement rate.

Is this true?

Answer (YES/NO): NO